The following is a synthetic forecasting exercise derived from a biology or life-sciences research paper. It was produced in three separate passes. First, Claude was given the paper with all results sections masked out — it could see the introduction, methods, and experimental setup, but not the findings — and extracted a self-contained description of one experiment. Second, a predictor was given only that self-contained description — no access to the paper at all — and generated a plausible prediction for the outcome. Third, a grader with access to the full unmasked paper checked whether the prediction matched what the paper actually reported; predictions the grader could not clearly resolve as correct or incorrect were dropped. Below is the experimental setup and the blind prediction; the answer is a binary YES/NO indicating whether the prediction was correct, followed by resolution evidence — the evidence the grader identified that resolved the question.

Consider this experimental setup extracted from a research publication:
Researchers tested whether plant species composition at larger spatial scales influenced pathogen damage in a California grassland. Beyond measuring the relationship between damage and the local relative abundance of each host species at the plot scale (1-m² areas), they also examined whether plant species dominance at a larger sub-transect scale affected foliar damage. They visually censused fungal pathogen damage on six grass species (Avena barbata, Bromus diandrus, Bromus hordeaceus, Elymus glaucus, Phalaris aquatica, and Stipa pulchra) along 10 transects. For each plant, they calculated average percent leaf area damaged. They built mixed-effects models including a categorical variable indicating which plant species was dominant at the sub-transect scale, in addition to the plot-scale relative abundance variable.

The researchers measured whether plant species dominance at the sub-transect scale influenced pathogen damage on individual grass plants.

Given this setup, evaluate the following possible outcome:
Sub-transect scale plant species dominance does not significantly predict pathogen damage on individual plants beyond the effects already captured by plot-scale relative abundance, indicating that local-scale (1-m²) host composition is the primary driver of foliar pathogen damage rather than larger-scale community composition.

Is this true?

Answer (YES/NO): YES